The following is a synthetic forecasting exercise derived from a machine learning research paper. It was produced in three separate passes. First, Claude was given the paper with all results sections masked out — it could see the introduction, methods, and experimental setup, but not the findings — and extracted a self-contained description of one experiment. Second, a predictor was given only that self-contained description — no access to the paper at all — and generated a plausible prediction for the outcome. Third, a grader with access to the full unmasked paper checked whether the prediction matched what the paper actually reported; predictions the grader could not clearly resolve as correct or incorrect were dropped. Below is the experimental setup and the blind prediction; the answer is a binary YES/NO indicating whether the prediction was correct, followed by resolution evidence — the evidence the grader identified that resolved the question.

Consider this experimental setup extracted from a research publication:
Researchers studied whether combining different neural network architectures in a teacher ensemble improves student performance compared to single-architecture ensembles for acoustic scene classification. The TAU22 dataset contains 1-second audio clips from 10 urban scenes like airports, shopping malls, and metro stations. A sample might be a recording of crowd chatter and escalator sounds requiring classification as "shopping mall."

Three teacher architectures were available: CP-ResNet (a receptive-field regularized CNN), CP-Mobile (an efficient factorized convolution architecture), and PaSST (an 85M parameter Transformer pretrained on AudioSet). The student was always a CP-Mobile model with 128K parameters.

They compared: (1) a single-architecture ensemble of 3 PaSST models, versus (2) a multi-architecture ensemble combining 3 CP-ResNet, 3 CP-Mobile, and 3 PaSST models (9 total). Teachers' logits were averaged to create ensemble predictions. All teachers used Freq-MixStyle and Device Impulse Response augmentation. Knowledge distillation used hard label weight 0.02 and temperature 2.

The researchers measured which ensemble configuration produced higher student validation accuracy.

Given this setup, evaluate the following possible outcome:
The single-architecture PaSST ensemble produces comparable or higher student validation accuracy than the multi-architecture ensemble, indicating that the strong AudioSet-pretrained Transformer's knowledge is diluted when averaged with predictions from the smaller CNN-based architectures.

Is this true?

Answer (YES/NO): NO